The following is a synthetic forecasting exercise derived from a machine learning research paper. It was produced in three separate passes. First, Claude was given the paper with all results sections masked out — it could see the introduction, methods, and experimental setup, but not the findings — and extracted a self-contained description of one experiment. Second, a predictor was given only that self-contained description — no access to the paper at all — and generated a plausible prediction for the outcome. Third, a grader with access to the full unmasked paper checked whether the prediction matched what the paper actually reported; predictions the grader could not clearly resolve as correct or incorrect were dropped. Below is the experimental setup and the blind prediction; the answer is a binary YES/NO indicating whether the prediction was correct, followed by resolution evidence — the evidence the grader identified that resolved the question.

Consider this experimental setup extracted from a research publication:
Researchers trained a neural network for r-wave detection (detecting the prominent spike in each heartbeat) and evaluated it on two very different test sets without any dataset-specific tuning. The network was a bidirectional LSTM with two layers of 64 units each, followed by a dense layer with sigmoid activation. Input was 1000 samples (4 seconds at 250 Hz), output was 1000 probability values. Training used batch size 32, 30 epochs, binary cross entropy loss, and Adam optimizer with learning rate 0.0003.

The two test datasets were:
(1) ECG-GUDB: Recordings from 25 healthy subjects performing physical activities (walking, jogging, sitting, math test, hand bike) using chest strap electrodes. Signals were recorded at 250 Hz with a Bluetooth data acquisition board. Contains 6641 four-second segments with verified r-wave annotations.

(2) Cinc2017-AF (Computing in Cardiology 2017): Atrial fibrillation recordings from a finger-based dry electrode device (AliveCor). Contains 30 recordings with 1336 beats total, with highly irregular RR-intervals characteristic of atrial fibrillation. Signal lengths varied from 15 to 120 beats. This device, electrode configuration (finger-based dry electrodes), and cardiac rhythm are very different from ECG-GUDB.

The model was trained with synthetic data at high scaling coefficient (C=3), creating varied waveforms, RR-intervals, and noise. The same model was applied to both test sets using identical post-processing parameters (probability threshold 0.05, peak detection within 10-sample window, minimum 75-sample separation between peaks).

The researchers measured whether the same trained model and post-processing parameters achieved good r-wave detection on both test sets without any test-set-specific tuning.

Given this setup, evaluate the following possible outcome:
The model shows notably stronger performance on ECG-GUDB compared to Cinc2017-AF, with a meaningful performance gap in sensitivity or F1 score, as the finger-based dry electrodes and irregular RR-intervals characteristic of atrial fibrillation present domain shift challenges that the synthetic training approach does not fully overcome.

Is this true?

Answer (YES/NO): NO